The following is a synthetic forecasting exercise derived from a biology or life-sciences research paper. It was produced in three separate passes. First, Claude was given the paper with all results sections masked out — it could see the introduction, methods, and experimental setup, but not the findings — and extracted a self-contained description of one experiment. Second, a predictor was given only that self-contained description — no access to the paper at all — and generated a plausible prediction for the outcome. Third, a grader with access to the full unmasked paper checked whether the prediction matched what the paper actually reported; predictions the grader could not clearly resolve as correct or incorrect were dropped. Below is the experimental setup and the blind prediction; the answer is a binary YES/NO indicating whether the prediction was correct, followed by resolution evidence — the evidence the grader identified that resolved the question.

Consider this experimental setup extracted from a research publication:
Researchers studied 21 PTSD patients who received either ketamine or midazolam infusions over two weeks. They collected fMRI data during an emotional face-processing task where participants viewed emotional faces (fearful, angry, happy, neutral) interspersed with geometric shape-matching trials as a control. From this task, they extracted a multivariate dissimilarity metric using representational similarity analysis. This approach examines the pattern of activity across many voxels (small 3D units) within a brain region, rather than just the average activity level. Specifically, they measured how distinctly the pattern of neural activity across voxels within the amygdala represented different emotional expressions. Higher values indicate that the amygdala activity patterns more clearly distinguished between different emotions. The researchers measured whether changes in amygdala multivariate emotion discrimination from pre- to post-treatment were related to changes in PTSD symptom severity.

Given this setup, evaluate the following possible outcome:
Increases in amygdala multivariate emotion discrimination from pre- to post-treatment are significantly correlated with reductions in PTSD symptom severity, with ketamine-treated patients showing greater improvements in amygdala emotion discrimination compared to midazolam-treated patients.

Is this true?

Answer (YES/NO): NO